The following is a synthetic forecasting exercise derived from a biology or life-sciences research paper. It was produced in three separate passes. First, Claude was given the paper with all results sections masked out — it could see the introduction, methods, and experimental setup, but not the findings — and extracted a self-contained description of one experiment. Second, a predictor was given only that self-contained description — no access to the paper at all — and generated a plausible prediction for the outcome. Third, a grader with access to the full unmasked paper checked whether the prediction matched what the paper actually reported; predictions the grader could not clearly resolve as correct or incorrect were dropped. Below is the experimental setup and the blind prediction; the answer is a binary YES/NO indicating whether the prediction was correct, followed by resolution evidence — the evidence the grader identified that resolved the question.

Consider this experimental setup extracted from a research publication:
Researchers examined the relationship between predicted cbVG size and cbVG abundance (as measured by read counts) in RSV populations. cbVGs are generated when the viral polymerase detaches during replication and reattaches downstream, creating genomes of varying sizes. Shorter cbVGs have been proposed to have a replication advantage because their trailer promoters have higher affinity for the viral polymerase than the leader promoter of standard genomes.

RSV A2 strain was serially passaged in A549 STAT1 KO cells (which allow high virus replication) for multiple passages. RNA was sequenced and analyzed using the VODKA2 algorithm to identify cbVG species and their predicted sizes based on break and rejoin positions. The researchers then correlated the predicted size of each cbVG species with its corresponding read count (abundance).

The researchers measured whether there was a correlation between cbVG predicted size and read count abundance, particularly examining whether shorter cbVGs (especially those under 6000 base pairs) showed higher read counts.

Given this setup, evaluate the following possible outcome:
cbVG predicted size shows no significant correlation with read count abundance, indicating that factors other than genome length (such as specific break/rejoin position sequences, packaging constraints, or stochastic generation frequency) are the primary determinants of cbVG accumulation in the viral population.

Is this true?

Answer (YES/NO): NO